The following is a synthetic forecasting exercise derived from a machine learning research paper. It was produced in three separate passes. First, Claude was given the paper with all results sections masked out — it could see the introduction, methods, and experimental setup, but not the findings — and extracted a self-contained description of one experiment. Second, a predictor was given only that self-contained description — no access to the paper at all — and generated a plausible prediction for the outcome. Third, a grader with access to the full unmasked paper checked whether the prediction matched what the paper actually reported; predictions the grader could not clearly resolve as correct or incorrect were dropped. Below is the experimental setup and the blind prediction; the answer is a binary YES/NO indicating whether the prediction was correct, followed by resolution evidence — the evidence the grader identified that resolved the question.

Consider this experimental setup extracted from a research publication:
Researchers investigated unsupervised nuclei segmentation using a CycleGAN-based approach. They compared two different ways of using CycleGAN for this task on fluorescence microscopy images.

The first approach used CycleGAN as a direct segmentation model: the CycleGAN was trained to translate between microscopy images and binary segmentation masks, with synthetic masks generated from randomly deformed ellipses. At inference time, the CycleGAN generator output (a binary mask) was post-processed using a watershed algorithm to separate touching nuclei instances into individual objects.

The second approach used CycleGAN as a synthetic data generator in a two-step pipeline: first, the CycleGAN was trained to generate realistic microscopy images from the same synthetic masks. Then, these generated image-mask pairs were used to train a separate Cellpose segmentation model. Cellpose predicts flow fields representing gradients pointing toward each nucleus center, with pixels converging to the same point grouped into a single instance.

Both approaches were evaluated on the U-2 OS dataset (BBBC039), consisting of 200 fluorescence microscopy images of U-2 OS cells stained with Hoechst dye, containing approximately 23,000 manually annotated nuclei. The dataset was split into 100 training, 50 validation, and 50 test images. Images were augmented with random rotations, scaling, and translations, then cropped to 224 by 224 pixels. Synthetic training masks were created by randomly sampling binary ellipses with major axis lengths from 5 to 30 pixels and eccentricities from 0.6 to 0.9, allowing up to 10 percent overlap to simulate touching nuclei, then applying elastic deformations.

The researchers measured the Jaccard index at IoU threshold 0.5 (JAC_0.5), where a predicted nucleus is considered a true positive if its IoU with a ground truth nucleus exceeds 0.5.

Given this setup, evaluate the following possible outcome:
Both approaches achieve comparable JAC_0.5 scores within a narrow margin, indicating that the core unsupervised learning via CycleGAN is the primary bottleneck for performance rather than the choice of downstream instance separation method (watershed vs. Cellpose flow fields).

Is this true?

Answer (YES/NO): NO